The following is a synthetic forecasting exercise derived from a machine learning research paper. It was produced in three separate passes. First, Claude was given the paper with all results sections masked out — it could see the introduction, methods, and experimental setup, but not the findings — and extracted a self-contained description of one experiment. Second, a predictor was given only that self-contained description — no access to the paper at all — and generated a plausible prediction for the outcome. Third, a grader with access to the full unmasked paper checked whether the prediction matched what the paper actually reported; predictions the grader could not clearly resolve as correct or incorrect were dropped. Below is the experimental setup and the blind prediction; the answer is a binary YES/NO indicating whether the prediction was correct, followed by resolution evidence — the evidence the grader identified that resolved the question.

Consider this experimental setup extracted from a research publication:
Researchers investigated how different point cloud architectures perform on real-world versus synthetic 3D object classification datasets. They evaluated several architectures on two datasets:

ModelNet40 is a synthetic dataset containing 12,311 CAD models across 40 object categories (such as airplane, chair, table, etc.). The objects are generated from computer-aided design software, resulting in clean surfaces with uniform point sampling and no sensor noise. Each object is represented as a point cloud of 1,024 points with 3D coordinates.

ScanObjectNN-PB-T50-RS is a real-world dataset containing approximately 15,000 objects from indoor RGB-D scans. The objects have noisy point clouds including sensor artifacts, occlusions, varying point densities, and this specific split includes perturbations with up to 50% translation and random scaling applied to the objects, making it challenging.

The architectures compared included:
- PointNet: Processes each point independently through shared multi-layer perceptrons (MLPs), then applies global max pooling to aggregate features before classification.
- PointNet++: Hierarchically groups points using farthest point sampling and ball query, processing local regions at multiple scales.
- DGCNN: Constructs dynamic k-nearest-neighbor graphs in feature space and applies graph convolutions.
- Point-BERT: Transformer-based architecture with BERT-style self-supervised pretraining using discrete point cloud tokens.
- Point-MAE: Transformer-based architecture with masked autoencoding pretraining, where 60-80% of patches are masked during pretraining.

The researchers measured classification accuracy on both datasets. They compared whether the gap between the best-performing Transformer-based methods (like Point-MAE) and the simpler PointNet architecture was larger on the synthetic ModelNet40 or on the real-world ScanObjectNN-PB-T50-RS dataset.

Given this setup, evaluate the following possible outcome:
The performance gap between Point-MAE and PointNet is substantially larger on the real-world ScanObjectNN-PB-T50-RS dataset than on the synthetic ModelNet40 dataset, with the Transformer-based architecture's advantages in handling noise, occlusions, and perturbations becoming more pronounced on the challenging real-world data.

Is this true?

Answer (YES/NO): YES